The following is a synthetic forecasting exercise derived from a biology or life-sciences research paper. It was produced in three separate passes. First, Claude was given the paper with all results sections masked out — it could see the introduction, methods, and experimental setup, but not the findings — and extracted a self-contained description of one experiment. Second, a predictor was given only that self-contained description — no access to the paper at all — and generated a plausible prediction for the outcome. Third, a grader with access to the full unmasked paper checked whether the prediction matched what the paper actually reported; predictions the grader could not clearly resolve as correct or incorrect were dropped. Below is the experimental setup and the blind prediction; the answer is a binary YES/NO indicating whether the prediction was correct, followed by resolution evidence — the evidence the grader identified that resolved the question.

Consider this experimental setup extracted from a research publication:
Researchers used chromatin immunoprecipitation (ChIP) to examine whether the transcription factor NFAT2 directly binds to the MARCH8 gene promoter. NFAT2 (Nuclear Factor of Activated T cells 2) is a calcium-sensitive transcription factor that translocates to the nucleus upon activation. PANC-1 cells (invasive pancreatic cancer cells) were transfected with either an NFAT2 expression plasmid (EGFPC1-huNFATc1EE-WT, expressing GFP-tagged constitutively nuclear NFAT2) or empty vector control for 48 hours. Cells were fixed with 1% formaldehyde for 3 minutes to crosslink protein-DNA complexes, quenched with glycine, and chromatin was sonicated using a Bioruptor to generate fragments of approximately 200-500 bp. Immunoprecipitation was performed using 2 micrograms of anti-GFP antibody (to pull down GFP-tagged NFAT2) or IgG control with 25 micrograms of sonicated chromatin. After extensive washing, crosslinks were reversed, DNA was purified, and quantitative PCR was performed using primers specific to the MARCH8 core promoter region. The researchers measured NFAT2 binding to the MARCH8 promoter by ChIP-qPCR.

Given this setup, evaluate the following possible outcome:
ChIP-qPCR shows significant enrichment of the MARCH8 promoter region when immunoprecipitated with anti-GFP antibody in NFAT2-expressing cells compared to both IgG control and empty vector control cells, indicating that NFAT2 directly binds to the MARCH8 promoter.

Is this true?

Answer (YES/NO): NO